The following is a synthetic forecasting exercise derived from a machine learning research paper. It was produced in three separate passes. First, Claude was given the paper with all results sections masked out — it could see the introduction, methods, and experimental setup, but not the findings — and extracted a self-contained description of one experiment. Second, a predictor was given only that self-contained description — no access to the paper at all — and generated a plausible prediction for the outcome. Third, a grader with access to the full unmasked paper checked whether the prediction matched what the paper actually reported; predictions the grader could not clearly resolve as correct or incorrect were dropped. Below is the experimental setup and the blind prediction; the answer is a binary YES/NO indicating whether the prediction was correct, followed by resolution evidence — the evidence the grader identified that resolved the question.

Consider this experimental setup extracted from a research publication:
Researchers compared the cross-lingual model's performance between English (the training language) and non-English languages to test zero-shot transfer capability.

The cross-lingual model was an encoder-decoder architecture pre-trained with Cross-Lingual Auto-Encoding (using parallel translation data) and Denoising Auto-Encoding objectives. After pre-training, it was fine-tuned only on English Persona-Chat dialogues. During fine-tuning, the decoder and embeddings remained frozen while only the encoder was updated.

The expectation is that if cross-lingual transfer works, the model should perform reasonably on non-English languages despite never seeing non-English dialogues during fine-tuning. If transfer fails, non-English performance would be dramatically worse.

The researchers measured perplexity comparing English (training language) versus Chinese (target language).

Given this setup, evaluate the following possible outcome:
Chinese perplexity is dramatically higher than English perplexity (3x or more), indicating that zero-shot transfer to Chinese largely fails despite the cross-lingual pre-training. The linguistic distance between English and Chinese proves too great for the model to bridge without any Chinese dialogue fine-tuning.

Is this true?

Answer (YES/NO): YES